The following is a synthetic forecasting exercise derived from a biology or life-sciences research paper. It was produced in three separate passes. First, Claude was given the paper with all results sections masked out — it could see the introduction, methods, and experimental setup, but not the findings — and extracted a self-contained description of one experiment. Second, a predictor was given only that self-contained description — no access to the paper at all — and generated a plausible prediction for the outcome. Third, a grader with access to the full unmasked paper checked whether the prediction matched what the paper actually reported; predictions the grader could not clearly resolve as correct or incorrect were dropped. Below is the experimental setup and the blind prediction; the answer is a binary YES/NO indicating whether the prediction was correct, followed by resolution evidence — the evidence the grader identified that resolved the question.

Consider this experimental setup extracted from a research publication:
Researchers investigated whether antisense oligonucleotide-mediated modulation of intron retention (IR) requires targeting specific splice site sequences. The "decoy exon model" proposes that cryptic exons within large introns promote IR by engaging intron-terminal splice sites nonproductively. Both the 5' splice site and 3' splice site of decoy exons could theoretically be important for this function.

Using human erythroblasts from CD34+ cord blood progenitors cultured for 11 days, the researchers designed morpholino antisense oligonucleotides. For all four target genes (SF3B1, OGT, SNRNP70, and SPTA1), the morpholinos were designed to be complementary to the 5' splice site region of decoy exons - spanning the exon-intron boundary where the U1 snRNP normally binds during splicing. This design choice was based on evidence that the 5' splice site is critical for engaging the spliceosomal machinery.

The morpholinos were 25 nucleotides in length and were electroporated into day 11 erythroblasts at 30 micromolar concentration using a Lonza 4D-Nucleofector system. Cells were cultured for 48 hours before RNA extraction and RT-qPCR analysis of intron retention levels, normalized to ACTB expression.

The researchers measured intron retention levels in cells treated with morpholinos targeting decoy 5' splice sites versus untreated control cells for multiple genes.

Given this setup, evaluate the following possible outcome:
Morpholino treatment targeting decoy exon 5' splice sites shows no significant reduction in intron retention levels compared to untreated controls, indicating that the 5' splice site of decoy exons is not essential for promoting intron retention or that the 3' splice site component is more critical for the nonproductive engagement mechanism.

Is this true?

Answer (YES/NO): NO